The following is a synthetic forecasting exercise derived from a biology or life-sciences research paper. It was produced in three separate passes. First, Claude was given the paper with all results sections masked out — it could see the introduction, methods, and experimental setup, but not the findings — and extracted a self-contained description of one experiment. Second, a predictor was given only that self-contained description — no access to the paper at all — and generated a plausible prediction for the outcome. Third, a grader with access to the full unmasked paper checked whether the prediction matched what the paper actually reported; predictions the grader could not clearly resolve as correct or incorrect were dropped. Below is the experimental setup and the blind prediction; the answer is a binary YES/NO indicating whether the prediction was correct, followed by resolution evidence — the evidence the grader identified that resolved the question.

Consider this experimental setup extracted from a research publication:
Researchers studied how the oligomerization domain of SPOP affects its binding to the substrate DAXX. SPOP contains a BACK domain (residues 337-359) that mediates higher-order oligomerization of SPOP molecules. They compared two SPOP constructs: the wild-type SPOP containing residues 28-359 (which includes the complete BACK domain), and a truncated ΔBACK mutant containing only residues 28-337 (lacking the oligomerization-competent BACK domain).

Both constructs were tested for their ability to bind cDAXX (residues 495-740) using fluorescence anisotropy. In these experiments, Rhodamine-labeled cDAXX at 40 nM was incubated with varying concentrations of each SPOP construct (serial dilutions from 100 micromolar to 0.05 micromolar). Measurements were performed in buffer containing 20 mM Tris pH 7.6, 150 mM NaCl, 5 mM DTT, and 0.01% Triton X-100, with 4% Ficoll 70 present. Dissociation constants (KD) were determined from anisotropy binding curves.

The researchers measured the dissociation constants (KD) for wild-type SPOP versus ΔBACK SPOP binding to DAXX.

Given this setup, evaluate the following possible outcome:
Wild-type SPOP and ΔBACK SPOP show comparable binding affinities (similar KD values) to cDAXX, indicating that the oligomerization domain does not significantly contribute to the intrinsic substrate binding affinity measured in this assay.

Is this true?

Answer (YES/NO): NO